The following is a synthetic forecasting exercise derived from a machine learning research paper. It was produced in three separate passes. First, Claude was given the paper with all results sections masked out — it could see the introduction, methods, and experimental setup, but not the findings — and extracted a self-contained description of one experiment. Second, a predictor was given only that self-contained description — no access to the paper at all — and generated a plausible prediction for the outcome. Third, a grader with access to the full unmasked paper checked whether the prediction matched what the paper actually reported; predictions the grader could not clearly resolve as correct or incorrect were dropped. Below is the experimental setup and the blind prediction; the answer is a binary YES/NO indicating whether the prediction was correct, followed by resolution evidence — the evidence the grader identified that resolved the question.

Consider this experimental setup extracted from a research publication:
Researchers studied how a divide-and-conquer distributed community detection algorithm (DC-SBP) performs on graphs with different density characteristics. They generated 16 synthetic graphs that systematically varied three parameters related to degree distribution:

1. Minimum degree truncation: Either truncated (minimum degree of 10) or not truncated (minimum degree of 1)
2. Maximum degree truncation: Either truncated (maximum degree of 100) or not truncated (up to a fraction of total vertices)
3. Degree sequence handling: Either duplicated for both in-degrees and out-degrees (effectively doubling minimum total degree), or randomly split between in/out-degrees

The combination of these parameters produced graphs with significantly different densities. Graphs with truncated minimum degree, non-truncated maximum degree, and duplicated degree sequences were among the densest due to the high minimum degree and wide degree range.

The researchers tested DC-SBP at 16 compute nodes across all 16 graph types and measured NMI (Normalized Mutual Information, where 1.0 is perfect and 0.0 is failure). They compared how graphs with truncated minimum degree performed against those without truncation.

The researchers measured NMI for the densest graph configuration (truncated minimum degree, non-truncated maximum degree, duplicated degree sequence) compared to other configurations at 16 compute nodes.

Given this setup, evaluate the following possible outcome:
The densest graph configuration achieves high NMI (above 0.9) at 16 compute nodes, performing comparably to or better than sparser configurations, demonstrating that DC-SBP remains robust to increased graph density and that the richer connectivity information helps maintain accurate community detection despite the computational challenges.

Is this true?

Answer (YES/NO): YES